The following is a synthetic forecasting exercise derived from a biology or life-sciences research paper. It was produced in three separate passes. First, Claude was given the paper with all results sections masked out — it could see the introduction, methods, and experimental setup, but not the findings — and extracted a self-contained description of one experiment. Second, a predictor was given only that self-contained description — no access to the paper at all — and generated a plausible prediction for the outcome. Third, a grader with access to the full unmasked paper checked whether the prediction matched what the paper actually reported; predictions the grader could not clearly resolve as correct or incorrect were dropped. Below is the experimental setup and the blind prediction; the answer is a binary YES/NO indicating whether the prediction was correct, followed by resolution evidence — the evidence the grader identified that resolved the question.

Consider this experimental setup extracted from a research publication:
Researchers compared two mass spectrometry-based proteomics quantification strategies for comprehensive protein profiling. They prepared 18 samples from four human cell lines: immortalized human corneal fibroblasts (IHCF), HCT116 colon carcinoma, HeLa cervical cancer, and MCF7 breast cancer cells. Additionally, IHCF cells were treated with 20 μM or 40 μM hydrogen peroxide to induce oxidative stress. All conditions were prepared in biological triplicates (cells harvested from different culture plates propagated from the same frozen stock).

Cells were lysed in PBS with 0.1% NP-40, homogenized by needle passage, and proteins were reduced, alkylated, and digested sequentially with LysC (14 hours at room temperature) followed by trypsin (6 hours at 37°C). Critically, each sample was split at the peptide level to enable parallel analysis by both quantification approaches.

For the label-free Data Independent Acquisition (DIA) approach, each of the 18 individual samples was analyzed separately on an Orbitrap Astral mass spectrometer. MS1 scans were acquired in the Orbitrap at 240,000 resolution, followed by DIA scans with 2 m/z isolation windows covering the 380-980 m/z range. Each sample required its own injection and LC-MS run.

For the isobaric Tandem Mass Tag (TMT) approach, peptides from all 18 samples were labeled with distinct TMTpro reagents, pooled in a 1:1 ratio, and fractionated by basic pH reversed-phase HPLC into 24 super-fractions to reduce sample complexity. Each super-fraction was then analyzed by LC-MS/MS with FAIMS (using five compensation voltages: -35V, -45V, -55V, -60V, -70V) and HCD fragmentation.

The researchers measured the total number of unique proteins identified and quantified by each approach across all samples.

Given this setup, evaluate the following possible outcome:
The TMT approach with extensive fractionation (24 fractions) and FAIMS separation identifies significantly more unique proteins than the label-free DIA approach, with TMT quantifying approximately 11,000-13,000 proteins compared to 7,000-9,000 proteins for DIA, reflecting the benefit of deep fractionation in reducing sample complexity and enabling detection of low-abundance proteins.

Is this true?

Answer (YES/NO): NO